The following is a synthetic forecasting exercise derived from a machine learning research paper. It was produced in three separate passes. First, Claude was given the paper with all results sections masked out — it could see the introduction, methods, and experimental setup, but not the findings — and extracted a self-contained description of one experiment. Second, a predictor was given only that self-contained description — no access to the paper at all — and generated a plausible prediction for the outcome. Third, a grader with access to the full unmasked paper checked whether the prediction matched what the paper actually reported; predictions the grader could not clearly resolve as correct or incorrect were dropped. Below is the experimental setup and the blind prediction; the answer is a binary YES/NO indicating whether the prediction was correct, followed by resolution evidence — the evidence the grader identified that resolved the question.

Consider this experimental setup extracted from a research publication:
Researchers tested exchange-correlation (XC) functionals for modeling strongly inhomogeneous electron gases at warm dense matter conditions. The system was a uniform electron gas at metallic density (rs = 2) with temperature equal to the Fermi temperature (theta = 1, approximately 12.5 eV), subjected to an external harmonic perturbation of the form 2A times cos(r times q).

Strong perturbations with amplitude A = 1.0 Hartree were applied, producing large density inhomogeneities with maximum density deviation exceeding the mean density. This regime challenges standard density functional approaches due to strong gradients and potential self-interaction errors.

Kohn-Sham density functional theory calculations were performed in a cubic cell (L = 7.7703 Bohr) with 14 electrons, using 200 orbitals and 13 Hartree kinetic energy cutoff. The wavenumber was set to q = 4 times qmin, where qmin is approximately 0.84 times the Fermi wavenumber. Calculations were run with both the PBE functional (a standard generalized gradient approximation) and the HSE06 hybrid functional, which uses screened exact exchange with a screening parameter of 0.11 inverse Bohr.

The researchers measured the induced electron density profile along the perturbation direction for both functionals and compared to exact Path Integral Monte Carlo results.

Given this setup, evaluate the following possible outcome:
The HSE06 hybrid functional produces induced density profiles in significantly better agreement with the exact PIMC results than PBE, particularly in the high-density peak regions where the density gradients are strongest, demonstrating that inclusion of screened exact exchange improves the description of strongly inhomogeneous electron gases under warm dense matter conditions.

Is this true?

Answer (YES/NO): NO